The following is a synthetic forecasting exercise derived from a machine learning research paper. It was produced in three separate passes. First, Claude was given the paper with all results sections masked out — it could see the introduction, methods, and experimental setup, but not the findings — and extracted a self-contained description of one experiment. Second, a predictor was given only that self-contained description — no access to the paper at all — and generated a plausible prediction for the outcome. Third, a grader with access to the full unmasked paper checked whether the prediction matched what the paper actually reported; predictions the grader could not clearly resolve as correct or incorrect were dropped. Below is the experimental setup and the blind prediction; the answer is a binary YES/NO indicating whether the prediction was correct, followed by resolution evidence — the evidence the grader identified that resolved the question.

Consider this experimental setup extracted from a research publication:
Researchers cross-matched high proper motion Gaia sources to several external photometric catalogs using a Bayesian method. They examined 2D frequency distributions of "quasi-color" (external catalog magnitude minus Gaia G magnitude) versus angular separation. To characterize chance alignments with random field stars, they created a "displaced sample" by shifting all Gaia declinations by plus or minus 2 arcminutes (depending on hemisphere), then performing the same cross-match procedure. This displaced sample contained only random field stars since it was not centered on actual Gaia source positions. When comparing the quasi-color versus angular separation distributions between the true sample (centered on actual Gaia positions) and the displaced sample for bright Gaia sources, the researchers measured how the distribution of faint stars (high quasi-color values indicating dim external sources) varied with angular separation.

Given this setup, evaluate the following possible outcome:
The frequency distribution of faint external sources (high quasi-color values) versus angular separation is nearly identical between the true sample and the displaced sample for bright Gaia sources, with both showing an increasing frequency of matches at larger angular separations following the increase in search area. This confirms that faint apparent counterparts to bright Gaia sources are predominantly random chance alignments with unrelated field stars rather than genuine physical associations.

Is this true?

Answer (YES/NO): NO